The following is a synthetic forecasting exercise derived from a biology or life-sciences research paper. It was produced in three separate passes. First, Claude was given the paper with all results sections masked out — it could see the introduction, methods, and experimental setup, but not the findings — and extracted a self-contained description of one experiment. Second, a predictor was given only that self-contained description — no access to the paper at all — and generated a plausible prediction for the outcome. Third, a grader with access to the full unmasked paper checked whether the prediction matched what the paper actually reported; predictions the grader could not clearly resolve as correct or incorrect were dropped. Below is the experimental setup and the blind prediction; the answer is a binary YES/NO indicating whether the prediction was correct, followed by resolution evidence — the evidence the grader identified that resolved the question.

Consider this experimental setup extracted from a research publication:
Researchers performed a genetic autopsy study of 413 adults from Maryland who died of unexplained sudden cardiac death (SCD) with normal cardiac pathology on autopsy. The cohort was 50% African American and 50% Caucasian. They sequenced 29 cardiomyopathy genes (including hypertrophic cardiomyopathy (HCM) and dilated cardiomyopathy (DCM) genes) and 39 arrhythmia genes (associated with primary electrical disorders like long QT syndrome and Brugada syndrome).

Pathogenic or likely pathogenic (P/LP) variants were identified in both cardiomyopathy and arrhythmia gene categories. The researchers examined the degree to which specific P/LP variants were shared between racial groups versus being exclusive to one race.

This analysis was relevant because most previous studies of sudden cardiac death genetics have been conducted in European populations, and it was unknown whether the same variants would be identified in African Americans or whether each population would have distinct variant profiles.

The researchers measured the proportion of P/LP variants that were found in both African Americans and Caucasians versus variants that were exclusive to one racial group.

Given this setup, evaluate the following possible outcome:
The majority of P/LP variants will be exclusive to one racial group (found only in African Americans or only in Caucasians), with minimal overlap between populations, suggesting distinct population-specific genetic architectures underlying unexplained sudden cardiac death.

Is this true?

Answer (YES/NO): YES